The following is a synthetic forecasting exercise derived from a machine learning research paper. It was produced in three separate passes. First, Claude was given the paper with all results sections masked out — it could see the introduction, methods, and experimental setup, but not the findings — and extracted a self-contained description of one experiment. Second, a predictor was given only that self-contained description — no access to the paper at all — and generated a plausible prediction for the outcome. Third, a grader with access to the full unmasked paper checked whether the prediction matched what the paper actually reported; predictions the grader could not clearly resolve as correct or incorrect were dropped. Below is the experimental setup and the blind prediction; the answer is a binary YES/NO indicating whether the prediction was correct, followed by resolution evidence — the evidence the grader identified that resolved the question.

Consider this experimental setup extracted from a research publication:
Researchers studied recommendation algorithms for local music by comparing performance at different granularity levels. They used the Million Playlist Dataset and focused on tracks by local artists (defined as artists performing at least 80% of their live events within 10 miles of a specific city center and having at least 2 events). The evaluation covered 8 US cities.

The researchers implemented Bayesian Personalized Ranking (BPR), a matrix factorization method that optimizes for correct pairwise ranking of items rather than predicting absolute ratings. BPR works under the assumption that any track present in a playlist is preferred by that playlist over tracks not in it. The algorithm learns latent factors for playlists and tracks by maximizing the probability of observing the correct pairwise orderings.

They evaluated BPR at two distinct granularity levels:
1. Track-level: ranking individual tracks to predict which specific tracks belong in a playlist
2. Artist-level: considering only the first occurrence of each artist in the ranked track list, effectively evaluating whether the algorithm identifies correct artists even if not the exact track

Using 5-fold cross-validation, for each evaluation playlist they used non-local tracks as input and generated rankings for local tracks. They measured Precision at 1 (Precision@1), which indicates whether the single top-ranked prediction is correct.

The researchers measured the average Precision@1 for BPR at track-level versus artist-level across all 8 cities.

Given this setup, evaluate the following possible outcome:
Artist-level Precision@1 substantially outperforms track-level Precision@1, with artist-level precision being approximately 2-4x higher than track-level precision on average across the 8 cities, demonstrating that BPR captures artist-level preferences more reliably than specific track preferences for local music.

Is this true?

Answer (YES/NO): NO